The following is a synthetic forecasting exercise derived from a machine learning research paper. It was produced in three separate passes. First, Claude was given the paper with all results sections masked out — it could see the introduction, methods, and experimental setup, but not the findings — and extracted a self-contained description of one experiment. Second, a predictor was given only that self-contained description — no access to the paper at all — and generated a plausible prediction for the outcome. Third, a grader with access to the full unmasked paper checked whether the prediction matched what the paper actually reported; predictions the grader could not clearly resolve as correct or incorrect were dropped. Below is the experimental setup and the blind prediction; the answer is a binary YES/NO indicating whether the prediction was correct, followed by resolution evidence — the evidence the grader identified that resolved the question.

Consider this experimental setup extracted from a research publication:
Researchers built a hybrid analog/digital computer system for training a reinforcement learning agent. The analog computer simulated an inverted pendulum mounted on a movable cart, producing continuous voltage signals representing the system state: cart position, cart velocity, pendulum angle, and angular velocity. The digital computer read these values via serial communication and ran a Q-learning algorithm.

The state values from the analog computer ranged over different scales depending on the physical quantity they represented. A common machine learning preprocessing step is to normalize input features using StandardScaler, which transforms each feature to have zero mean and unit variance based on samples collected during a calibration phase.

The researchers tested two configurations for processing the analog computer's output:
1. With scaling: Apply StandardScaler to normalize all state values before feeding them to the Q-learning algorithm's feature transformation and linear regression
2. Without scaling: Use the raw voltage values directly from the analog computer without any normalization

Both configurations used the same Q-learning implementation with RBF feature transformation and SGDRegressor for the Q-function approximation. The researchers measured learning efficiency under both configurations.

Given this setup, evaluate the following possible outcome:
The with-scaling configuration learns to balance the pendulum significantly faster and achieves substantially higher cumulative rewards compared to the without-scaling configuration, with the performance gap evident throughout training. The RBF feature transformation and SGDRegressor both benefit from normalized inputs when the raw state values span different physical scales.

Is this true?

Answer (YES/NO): NO